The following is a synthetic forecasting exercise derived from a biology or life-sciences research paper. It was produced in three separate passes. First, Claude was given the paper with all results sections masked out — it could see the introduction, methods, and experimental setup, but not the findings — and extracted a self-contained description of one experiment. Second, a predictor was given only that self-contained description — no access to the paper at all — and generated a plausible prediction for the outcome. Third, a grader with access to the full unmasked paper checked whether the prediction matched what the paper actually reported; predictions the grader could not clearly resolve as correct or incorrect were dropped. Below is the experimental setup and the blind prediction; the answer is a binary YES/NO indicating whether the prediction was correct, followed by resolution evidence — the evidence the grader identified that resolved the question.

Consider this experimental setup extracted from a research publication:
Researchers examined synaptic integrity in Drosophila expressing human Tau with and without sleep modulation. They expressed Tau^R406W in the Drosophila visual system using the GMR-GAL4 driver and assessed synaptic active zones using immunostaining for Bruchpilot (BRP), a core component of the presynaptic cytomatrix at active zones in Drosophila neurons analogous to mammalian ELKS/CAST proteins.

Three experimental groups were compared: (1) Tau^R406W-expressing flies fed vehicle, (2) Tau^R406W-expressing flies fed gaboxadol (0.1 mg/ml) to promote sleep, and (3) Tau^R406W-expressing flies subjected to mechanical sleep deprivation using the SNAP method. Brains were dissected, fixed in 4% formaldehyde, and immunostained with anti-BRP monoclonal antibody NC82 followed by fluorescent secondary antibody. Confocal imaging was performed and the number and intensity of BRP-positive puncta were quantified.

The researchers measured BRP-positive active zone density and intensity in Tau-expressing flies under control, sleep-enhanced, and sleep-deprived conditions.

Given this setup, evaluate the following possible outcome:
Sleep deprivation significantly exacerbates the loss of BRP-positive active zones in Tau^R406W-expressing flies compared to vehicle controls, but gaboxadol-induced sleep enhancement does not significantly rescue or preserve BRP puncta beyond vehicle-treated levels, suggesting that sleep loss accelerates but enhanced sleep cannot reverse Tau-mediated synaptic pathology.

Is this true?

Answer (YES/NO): NO